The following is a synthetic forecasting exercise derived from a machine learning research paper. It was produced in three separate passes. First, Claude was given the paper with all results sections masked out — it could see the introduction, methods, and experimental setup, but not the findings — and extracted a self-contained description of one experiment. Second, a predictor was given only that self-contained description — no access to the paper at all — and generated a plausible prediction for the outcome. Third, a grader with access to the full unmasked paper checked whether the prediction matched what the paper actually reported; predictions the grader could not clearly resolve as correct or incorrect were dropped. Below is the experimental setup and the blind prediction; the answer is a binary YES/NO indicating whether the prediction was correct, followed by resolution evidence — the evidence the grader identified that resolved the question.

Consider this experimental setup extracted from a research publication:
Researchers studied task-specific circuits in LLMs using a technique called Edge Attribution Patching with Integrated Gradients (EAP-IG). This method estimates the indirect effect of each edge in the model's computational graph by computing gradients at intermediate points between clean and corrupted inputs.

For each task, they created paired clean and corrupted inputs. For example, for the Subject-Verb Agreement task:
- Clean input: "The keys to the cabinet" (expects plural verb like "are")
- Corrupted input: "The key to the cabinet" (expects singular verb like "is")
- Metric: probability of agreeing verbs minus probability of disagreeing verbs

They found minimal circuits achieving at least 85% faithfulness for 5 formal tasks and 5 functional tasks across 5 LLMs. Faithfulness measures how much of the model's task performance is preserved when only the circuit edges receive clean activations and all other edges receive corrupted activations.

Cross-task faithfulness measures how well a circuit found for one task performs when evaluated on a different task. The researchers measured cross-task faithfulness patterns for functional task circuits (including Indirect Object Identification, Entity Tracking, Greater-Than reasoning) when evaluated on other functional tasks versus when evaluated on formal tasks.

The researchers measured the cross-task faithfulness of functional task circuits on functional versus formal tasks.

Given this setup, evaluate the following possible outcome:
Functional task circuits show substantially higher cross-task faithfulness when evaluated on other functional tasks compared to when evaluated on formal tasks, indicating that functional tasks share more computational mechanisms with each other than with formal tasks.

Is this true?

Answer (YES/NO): YES